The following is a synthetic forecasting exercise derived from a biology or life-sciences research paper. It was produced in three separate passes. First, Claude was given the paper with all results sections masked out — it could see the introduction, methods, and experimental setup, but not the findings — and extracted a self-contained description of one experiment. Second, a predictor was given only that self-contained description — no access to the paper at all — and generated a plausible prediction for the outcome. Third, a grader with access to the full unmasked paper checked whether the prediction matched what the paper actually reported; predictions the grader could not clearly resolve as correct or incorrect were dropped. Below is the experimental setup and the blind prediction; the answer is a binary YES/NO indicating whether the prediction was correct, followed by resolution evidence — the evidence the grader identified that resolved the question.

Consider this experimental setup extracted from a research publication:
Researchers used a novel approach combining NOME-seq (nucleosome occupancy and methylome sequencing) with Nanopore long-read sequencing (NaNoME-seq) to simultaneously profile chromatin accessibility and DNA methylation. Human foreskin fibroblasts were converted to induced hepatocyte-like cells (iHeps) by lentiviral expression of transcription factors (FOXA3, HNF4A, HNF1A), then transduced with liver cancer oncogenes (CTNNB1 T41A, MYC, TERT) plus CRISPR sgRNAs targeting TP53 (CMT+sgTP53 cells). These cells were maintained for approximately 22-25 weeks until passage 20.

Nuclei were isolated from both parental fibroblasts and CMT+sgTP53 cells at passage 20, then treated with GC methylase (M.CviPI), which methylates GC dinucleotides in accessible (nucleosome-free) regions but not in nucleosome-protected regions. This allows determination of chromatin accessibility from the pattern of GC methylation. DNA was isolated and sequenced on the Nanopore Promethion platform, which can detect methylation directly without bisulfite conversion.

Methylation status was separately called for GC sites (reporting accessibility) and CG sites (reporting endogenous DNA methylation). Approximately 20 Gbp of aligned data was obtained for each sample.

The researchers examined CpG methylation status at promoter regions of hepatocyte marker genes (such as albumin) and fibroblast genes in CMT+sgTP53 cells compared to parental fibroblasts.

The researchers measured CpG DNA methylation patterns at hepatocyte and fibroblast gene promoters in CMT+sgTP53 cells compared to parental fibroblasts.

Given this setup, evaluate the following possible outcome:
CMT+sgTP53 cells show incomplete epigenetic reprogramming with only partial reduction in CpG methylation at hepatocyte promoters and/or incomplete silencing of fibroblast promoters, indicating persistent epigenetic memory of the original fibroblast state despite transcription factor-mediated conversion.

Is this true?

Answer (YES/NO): NO